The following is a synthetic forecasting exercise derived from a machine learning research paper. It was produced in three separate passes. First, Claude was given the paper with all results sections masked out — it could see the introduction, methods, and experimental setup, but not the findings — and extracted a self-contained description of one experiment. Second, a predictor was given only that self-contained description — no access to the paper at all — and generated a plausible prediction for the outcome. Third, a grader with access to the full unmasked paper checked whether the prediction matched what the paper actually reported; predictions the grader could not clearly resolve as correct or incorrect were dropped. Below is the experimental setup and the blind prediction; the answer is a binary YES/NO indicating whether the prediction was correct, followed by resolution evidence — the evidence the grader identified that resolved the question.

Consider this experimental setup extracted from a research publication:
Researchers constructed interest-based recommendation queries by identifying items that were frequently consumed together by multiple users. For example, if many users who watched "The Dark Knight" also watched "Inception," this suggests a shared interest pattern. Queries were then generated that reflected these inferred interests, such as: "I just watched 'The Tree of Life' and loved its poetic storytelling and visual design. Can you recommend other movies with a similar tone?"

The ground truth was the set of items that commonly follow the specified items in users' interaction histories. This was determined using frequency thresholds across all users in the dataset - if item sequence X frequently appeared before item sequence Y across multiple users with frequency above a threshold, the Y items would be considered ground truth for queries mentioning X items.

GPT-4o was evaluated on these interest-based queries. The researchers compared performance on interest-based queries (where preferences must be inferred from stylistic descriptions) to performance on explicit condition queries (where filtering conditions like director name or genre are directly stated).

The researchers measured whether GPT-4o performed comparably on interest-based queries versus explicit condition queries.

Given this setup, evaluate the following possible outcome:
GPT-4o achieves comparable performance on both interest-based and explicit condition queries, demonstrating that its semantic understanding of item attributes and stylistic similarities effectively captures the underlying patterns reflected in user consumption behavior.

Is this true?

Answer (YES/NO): NO